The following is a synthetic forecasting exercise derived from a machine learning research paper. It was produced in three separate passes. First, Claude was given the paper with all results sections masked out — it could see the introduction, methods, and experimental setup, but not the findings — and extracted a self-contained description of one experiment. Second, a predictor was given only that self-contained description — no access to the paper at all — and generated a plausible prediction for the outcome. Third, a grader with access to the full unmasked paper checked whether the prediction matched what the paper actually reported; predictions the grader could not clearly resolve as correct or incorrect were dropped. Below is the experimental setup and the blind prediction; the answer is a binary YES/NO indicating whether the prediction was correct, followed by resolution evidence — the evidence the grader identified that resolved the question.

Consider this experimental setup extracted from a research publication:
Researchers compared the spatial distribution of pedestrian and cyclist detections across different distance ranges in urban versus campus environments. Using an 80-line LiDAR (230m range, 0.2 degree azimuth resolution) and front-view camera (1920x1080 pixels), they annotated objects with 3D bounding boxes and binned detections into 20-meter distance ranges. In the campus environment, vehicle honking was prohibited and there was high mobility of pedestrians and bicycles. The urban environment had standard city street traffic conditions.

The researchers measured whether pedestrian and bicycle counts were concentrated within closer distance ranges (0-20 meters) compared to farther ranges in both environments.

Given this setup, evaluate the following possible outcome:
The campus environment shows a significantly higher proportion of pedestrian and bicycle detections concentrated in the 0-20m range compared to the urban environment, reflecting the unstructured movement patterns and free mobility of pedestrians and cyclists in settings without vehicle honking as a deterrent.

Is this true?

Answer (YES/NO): NO